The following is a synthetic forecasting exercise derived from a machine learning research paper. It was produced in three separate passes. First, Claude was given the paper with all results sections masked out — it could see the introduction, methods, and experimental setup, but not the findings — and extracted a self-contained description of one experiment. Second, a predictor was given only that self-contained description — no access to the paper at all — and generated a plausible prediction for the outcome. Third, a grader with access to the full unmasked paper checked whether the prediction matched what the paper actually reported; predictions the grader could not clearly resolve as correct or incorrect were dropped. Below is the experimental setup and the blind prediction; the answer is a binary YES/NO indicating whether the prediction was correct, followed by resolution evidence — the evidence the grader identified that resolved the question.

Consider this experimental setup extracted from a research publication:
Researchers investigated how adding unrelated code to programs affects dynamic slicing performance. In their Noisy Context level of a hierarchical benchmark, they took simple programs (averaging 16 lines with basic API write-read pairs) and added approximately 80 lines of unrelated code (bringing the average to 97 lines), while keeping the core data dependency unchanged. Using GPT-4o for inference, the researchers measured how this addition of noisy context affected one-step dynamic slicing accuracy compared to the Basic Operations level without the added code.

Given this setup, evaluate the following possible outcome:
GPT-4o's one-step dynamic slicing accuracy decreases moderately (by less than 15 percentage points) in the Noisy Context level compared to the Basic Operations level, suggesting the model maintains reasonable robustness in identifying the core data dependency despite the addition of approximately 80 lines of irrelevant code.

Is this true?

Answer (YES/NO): NO